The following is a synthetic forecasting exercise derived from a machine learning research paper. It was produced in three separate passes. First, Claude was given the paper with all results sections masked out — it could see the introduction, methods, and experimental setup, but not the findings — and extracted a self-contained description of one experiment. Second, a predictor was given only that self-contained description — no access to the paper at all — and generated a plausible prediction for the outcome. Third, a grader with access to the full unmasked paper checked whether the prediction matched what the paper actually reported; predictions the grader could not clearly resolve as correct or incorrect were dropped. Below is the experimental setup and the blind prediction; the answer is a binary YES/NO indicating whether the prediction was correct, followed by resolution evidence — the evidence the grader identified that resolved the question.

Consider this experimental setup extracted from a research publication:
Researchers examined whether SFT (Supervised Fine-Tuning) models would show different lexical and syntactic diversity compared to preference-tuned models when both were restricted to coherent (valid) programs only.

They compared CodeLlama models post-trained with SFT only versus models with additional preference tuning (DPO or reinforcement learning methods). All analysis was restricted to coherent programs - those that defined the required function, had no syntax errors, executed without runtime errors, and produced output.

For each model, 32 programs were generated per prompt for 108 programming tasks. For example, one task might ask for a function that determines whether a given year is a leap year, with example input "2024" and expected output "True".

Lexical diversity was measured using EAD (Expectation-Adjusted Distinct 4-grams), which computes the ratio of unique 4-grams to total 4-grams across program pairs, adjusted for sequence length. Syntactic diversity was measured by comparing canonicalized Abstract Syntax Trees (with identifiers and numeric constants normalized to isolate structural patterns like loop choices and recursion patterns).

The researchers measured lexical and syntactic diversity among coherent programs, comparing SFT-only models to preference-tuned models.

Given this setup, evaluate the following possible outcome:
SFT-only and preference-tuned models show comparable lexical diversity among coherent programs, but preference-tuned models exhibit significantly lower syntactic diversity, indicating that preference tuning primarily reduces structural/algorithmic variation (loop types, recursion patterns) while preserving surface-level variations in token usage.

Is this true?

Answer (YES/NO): NO